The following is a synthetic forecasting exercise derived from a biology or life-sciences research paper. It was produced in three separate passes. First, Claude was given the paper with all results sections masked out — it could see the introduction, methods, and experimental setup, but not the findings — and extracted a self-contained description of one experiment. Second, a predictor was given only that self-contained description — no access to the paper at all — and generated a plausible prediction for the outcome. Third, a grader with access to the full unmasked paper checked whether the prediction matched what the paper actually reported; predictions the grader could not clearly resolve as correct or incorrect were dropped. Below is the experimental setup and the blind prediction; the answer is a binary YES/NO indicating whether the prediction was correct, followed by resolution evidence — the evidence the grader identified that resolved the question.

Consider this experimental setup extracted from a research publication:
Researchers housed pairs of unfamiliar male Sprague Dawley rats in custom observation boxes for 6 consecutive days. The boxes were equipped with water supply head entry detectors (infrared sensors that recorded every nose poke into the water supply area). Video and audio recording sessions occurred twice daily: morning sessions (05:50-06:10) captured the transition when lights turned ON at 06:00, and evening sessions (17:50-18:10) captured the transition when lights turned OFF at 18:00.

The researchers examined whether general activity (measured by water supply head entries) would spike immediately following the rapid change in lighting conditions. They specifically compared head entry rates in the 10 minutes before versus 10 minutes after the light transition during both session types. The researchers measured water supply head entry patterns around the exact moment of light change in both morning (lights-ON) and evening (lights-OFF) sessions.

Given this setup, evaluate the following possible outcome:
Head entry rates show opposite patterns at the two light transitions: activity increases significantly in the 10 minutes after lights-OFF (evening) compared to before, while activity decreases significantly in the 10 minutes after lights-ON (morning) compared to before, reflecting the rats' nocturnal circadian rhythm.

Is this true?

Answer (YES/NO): NO